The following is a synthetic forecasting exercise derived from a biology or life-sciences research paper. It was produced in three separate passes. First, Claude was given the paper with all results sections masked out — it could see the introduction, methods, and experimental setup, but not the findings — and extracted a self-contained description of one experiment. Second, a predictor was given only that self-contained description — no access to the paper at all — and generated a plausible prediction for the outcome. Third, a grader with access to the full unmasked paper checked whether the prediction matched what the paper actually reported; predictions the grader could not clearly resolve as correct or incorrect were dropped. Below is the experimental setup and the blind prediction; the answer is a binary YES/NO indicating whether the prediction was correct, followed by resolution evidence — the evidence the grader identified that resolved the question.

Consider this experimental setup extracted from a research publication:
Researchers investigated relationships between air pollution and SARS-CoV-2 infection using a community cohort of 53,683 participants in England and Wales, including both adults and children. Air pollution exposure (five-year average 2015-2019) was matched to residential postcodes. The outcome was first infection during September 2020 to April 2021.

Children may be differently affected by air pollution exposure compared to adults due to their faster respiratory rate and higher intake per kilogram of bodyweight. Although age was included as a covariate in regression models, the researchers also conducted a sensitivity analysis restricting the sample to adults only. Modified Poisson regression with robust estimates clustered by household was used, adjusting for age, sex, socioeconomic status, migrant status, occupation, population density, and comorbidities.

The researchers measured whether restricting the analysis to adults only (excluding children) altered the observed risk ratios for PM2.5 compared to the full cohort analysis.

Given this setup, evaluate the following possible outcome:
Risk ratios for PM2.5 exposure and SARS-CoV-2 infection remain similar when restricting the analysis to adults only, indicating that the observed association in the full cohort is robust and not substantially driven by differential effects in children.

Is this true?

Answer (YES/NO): YES